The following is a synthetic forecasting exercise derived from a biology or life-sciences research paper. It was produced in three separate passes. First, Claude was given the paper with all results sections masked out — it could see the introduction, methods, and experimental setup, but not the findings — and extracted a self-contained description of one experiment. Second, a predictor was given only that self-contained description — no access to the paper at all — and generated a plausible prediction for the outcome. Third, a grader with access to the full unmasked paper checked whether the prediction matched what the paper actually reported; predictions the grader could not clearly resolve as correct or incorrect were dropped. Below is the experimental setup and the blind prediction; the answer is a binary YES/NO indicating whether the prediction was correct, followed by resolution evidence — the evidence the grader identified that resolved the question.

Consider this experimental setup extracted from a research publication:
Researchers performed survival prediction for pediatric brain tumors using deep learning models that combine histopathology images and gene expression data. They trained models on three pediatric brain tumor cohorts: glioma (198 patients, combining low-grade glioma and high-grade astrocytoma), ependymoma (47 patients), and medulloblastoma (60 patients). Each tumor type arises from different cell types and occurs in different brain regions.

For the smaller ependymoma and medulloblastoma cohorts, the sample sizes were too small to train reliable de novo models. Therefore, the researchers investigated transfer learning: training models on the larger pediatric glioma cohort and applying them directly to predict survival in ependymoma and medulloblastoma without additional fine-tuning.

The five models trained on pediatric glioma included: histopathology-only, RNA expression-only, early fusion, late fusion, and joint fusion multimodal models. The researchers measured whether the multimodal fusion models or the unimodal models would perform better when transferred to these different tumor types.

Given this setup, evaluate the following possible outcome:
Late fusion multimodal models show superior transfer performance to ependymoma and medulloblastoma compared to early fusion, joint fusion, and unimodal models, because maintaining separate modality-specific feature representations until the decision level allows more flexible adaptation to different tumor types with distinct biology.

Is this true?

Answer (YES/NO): NO